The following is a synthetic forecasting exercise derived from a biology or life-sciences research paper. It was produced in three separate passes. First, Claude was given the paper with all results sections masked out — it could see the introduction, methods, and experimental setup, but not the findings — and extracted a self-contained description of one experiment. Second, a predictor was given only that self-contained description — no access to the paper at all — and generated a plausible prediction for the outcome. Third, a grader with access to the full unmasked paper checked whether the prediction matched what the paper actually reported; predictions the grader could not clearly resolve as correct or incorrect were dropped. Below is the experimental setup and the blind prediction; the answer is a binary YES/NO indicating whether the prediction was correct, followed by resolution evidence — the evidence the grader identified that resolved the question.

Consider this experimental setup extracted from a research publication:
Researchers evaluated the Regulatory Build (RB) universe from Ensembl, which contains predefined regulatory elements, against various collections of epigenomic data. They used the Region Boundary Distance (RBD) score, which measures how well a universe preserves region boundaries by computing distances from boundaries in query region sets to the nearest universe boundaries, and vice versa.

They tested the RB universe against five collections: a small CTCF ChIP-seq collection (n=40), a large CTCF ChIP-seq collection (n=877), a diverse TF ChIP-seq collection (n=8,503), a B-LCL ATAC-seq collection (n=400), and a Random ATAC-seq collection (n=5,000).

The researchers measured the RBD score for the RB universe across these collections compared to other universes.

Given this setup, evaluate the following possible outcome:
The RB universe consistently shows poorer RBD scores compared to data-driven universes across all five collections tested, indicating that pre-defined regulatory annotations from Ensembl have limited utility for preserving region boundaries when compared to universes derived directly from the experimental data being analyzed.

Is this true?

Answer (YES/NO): YES